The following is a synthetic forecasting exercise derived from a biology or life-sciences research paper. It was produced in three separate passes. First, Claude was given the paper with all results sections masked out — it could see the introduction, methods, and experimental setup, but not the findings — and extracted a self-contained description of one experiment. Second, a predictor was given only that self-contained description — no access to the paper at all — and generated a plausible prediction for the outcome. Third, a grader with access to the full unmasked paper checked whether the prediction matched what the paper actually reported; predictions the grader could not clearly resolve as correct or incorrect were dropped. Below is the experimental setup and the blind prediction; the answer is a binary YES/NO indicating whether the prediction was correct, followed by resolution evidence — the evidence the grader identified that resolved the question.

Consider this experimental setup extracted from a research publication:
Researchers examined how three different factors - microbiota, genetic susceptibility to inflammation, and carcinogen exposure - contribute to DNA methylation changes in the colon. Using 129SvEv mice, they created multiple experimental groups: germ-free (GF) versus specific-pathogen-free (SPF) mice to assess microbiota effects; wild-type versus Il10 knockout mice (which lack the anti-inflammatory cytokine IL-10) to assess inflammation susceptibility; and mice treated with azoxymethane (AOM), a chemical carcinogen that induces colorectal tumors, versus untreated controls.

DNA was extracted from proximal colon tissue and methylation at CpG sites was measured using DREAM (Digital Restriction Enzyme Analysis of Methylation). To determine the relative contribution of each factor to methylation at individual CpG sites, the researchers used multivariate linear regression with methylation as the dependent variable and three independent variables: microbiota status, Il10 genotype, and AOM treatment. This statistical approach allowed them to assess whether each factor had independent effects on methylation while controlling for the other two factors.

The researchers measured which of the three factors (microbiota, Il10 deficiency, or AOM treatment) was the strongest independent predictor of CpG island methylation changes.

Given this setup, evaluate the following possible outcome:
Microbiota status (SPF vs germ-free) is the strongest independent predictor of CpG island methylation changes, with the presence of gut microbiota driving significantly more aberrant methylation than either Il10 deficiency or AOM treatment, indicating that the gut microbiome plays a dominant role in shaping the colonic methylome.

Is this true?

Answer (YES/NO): NO